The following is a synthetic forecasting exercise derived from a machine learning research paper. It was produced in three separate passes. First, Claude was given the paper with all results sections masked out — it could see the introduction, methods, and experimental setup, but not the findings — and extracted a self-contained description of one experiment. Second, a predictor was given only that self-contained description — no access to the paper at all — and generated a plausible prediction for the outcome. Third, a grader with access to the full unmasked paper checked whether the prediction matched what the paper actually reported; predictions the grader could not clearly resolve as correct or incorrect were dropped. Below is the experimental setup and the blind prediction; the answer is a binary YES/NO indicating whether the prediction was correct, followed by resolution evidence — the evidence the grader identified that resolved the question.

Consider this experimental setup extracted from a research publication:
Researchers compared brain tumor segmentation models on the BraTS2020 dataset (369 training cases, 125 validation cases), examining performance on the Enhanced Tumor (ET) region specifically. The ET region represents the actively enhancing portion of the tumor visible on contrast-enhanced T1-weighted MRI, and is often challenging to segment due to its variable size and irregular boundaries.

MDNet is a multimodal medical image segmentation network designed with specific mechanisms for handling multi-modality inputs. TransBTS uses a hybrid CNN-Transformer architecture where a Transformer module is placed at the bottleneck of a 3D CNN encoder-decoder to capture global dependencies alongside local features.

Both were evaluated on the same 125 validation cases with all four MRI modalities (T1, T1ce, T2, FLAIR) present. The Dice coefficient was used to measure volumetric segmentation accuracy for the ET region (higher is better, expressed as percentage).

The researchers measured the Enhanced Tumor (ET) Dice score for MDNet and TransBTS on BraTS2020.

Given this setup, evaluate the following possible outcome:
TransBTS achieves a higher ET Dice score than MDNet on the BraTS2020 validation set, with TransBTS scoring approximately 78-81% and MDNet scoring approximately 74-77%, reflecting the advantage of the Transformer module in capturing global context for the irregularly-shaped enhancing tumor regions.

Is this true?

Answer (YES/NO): NO